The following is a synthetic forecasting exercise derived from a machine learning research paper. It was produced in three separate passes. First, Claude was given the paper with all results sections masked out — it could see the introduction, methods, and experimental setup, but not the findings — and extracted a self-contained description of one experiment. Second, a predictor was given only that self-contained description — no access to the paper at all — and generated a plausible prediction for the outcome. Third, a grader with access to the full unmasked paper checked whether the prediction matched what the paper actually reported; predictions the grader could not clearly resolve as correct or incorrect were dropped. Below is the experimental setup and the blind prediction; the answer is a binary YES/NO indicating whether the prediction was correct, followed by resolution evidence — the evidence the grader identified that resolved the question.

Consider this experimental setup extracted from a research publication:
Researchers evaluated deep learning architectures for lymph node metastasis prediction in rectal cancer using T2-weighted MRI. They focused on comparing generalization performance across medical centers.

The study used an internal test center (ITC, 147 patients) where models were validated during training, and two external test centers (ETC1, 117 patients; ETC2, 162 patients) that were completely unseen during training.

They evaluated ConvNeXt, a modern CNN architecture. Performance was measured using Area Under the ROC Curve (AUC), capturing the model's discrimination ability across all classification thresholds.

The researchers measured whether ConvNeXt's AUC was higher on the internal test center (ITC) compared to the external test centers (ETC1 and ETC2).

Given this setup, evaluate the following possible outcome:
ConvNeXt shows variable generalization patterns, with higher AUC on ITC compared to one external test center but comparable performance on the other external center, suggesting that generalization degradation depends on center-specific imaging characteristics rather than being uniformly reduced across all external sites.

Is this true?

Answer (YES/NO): YES